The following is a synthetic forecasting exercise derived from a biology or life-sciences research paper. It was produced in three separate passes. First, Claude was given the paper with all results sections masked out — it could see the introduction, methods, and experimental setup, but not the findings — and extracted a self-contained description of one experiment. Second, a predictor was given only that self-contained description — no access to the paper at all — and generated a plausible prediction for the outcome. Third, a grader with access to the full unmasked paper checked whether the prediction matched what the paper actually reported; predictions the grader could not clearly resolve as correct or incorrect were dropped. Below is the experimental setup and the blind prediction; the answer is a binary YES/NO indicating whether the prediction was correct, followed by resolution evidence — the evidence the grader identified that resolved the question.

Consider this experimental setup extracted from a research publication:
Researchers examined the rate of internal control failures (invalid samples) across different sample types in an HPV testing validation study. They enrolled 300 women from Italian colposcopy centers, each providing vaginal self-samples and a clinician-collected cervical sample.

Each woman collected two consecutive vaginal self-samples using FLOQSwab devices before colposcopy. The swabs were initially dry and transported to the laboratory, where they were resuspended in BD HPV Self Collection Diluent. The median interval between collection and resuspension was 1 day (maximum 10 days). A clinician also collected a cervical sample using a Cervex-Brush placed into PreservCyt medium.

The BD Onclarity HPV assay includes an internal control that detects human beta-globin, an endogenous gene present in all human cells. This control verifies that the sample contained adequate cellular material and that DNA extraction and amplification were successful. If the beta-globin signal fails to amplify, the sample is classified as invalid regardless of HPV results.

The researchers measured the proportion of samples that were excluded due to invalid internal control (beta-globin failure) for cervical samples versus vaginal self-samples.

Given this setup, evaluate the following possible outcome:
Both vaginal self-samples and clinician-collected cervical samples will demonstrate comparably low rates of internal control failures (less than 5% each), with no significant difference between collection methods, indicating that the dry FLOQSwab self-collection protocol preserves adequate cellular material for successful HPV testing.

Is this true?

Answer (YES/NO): YES